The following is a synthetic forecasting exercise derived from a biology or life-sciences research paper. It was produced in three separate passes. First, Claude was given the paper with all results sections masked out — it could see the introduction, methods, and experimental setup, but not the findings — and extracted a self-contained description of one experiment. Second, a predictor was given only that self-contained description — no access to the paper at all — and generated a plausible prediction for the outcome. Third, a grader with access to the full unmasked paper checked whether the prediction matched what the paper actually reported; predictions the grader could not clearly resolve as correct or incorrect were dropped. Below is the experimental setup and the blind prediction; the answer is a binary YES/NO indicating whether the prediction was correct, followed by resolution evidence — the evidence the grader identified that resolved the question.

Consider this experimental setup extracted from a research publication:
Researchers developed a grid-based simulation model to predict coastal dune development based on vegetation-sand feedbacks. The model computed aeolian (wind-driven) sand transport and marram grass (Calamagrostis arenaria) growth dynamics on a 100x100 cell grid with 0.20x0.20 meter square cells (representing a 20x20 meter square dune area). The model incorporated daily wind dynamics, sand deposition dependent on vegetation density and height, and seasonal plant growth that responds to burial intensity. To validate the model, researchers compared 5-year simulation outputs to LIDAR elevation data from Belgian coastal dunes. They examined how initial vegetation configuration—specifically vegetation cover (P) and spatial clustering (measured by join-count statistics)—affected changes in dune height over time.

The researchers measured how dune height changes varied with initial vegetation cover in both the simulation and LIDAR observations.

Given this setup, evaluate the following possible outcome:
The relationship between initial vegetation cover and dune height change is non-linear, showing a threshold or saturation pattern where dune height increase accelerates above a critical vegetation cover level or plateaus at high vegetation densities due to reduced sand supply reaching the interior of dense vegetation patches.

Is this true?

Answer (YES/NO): NO